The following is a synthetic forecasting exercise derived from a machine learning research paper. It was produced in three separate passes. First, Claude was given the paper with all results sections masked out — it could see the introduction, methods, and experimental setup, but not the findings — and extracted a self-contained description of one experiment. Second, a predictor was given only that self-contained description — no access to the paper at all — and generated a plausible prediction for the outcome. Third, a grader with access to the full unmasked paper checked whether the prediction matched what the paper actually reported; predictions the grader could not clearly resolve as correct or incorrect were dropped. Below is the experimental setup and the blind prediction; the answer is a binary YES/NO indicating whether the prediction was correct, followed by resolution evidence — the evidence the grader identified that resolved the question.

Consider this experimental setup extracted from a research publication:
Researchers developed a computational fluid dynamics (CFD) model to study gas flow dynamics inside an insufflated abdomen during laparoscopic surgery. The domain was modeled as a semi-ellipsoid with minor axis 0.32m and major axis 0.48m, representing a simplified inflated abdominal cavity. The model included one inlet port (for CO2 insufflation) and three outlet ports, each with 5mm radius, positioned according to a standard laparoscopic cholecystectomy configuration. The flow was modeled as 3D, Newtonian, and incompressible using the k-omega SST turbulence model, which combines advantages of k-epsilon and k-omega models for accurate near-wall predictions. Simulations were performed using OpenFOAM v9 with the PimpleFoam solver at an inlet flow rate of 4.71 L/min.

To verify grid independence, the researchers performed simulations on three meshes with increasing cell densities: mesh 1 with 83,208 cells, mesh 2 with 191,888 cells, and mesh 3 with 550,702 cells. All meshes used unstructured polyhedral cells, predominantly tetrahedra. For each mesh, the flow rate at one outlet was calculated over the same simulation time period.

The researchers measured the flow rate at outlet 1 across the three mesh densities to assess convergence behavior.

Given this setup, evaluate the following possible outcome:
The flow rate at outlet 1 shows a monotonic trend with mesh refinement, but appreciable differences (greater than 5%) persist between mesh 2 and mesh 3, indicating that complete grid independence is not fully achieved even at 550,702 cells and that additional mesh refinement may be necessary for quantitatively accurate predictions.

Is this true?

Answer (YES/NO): NO